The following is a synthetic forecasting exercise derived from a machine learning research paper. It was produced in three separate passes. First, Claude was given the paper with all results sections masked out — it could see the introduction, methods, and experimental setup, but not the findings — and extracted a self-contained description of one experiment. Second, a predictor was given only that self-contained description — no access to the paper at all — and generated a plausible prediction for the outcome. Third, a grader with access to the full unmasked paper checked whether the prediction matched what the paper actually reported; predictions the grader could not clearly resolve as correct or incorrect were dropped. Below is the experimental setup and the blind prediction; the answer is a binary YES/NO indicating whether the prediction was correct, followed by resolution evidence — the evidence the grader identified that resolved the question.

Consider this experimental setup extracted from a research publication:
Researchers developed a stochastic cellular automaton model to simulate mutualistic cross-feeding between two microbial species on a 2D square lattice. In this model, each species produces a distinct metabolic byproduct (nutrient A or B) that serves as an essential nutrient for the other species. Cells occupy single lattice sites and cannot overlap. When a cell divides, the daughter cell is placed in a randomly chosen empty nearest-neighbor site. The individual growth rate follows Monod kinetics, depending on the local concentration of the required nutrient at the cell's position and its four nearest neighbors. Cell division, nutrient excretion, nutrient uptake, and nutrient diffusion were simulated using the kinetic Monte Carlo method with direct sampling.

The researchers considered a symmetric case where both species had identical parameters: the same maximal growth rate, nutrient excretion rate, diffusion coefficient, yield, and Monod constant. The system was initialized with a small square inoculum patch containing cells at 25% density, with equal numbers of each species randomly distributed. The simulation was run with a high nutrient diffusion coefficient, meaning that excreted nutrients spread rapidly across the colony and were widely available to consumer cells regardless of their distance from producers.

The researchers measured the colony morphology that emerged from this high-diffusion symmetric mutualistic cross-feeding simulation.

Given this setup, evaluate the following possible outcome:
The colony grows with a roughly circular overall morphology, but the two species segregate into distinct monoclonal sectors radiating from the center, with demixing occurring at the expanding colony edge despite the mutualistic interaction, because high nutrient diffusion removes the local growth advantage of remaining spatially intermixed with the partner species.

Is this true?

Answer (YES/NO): YES